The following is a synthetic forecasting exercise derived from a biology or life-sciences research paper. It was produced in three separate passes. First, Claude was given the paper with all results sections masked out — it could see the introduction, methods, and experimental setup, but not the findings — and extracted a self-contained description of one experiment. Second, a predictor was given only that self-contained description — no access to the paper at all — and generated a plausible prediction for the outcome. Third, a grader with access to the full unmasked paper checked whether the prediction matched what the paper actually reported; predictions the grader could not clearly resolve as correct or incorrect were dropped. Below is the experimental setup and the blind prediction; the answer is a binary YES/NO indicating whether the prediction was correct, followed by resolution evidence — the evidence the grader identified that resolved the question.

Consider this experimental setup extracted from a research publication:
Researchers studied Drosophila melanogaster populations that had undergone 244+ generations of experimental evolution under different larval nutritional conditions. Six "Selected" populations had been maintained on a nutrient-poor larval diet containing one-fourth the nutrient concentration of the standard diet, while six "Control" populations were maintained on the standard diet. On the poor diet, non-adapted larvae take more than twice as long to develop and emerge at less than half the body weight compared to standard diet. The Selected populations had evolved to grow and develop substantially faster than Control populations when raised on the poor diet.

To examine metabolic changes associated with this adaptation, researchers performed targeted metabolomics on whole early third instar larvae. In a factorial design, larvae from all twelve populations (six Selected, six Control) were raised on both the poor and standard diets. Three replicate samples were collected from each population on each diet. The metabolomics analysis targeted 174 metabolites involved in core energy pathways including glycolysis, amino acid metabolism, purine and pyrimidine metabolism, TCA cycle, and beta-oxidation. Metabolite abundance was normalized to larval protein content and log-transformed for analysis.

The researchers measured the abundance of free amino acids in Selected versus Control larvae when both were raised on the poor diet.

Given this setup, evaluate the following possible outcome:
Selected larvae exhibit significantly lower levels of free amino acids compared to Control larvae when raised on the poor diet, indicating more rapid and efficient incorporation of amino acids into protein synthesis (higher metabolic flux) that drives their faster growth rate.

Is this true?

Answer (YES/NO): YES